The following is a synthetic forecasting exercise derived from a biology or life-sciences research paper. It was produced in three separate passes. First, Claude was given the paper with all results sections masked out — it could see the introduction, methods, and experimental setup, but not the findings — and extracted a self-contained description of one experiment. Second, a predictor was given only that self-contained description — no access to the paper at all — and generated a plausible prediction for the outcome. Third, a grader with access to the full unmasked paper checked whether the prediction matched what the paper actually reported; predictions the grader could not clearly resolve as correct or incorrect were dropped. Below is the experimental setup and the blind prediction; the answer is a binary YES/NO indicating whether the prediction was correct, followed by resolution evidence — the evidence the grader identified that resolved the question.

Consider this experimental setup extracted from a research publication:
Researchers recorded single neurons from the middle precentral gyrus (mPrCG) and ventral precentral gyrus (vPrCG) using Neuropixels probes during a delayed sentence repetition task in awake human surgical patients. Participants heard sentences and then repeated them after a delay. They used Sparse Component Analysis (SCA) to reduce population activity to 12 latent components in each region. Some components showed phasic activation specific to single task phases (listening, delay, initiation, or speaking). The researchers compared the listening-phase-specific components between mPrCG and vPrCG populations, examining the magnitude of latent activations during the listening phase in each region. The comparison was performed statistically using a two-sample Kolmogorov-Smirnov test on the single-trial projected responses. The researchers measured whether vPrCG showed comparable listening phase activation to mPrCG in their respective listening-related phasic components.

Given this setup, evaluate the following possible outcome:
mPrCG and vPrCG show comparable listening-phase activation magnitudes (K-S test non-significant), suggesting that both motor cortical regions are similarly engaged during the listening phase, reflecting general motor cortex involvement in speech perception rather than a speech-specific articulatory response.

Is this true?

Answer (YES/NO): NO